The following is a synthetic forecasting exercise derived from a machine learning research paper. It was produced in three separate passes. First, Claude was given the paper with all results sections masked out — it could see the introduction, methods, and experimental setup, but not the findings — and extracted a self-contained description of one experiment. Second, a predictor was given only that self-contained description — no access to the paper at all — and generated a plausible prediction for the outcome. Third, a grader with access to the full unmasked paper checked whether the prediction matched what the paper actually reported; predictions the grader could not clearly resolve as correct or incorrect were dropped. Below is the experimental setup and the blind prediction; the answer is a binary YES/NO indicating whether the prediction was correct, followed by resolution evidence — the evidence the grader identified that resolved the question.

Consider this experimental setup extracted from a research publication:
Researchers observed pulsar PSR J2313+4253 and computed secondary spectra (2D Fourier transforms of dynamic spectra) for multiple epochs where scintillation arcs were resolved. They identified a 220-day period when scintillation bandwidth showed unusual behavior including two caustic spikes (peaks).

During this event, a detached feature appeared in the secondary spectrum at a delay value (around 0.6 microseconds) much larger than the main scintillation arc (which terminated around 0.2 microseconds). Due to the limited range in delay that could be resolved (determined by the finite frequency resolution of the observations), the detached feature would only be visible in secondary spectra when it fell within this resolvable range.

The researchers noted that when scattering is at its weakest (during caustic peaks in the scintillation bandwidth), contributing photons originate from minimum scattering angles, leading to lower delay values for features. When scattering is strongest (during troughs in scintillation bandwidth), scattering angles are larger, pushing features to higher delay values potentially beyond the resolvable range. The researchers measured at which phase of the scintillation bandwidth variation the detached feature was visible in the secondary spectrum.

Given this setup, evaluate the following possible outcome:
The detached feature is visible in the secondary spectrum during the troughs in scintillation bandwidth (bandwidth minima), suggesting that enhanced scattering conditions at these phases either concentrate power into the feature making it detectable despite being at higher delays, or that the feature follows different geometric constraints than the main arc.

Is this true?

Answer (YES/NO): NO